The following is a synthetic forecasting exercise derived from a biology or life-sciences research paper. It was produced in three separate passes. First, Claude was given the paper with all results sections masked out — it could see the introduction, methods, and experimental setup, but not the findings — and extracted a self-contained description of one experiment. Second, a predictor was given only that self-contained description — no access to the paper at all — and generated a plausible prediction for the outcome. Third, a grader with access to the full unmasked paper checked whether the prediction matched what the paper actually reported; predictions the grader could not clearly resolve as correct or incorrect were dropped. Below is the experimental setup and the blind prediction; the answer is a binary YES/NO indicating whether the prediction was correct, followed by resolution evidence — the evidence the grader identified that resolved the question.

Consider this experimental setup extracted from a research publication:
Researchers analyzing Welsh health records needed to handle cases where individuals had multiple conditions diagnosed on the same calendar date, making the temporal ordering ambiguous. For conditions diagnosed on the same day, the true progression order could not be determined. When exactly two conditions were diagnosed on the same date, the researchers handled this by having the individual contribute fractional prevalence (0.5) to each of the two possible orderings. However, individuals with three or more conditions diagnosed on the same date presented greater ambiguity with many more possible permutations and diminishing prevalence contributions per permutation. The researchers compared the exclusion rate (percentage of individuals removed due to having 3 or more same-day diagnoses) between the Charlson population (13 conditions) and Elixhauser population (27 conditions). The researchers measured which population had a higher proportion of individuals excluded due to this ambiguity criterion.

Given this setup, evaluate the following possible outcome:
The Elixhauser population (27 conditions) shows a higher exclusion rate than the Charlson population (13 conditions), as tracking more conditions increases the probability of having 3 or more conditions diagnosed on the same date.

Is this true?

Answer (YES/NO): YES